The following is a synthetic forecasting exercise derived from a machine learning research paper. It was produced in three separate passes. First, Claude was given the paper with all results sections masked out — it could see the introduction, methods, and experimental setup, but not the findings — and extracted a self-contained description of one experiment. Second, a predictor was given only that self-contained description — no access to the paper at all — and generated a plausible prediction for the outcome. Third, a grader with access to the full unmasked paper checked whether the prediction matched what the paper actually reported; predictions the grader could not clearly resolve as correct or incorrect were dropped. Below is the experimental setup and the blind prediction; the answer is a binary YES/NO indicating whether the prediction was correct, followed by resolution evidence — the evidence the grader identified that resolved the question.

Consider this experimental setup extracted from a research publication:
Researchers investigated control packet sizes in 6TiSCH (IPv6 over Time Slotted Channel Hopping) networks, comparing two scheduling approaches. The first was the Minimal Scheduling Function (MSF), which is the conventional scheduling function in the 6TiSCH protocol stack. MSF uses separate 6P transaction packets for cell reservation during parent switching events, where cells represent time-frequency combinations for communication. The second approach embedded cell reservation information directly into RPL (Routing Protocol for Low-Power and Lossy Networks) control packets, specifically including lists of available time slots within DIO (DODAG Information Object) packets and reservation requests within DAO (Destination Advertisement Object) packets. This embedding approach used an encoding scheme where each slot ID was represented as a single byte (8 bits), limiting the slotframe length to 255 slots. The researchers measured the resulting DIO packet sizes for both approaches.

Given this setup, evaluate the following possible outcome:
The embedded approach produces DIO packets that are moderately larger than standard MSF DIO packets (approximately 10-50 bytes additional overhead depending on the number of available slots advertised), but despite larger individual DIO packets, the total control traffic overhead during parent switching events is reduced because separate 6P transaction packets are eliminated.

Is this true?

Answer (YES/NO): YES